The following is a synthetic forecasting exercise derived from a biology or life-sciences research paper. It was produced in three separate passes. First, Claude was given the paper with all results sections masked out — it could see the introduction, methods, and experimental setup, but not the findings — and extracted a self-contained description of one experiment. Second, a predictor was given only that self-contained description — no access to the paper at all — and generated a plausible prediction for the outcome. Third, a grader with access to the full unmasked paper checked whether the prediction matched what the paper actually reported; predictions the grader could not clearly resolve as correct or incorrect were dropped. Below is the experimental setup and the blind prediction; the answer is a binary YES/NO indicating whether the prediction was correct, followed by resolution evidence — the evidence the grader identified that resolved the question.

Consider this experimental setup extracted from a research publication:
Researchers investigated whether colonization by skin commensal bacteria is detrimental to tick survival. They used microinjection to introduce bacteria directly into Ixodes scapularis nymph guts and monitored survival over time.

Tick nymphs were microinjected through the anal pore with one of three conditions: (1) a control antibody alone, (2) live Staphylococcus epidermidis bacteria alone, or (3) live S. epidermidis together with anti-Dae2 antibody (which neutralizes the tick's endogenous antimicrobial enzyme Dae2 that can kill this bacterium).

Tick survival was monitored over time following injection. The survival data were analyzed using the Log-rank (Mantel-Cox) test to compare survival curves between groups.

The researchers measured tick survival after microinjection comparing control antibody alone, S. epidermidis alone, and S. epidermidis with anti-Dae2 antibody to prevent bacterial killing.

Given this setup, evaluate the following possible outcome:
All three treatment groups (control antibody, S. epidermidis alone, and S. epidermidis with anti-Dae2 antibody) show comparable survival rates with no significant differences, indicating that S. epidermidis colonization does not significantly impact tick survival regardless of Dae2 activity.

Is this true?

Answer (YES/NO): NO